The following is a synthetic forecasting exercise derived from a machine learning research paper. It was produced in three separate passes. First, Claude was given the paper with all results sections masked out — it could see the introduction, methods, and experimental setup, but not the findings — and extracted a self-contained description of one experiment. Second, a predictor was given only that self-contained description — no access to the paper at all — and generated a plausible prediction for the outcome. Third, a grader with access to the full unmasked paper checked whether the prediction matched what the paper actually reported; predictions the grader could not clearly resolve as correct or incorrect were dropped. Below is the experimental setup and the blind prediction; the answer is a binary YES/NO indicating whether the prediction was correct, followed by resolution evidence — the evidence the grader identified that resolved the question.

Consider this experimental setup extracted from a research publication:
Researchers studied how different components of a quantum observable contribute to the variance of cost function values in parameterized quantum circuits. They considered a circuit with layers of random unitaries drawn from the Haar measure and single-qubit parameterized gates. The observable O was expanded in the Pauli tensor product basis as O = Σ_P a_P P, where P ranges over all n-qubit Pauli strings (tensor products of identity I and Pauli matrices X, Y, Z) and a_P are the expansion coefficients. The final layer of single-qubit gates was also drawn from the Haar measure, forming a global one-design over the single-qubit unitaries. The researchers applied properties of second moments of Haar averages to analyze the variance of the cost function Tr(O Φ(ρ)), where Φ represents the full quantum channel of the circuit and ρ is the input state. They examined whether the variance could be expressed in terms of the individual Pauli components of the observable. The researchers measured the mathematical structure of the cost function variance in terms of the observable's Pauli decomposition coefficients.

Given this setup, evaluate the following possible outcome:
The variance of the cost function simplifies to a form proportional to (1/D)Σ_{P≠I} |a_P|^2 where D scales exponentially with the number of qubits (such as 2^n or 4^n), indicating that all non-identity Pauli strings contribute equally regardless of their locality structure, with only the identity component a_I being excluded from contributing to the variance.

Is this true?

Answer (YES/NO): NO